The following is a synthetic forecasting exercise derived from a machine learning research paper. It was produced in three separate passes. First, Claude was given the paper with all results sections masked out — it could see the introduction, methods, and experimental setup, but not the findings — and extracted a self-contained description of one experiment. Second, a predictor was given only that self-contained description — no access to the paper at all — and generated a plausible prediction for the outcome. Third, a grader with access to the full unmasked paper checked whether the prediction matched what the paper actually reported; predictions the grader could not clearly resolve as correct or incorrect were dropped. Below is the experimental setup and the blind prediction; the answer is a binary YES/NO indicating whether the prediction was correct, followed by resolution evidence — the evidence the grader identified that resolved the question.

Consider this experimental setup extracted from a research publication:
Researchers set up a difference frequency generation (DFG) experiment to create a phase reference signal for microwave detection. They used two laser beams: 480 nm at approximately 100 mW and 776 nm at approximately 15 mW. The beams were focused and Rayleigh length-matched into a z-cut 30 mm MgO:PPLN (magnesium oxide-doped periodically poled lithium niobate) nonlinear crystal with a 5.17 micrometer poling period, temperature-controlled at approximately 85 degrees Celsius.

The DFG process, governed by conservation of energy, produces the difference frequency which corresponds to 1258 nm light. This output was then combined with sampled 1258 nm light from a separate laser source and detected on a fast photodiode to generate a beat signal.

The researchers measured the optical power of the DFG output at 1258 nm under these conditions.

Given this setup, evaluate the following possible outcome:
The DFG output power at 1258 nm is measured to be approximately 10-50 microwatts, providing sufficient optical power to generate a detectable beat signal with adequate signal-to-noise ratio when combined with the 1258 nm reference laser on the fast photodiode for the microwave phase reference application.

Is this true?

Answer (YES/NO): YES